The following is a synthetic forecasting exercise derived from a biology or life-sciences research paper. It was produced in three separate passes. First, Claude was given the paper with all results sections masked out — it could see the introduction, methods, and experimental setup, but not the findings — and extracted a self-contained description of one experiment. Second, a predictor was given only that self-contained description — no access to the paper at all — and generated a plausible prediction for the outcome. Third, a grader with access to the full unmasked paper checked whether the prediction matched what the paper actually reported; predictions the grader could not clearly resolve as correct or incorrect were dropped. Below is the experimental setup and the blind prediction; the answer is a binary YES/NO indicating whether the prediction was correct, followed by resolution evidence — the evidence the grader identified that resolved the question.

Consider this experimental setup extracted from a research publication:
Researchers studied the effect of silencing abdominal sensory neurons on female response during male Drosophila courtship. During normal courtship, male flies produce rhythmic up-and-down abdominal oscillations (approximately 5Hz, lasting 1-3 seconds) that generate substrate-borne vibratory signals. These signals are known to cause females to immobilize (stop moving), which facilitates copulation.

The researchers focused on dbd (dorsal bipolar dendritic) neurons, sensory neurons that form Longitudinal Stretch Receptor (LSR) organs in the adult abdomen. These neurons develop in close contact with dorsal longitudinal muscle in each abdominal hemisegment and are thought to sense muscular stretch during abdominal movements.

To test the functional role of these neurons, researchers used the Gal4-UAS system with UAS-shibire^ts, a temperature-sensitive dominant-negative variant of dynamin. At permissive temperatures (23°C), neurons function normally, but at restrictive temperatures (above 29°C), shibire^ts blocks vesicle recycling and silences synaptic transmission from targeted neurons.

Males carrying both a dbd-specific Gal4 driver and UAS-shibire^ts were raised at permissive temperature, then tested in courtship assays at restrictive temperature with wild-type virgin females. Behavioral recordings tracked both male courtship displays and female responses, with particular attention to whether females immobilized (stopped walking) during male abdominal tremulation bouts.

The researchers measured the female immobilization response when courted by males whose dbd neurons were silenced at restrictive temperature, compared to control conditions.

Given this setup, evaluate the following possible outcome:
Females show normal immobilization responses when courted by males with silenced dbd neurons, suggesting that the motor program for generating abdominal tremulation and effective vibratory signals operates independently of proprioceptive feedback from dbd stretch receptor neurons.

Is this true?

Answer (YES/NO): NO